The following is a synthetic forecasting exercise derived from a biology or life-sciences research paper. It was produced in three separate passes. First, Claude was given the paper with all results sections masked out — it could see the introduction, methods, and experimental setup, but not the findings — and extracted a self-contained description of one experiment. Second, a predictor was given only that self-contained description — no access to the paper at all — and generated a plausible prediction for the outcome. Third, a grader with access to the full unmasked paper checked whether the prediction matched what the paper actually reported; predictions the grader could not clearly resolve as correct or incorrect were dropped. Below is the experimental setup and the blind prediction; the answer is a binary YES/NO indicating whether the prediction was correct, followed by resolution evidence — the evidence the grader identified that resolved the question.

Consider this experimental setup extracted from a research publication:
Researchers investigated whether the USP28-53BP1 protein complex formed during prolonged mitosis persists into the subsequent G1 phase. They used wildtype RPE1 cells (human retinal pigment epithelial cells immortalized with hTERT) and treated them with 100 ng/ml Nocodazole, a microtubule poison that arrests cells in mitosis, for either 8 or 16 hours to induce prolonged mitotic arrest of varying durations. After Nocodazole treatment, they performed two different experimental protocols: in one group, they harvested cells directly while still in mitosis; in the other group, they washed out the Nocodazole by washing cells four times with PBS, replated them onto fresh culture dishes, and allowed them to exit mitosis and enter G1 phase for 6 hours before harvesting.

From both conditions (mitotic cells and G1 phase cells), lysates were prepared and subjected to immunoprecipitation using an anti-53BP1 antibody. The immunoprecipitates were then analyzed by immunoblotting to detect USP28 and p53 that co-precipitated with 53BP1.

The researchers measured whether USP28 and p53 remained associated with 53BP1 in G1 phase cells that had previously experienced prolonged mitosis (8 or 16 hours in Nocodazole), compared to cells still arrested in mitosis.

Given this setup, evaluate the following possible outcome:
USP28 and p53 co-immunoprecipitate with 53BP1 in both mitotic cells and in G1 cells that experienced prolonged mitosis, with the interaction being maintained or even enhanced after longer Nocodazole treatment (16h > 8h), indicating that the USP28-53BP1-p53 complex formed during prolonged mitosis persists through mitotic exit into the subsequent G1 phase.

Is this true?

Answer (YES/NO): YES